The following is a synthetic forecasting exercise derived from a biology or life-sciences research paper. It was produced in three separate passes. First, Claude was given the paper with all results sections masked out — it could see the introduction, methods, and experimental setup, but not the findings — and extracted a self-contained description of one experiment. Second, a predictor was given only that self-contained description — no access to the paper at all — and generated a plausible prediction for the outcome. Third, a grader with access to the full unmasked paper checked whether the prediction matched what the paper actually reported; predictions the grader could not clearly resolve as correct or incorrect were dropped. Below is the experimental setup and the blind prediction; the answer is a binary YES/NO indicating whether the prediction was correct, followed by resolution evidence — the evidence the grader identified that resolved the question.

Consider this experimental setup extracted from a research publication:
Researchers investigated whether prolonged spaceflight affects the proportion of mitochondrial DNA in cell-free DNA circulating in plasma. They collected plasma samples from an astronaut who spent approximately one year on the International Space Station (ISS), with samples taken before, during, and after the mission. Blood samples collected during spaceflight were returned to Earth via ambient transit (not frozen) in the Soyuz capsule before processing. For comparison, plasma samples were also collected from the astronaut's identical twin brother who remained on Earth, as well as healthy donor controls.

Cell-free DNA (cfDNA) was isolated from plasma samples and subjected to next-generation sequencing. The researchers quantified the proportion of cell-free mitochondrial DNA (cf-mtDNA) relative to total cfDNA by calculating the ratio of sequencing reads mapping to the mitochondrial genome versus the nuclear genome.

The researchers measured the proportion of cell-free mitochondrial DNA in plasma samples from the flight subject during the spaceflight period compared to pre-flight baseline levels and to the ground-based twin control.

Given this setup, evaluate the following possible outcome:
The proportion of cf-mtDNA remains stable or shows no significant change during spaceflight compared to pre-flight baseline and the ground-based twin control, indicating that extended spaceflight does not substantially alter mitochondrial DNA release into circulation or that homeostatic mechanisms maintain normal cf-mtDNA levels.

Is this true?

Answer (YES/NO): NO